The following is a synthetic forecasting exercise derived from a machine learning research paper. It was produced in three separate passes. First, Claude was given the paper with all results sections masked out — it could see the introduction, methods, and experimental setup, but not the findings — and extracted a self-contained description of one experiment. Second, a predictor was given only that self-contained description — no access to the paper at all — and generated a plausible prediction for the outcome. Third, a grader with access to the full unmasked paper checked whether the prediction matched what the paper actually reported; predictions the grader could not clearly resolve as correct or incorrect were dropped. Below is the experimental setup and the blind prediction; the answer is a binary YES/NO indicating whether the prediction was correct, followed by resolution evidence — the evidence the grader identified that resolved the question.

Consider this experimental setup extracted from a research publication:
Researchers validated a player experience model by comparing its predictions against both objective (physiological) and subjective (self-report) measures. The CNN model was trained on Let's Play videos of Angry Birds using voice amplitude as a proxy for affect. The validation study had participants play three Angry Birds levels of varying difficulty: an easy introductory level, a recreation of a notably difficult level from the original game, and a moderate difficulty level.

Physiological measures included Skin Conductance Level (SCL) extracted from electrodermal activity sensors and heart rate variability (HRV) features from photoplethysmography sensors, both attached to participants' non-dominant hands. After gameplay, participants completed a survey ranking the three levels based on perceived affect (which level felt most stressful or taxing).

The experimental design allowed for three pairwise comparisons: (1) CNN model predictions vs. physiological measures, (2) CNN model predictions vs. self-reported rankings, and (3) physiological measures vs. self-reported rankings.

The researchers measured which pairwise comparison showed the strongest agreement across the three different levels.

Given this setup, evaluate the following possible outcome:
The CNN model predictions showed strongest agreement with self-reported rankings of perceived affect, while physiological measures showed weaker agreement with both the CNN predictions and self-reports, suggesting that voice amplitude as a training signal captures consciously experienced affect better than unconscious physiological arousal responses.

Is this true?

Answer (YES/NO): YES